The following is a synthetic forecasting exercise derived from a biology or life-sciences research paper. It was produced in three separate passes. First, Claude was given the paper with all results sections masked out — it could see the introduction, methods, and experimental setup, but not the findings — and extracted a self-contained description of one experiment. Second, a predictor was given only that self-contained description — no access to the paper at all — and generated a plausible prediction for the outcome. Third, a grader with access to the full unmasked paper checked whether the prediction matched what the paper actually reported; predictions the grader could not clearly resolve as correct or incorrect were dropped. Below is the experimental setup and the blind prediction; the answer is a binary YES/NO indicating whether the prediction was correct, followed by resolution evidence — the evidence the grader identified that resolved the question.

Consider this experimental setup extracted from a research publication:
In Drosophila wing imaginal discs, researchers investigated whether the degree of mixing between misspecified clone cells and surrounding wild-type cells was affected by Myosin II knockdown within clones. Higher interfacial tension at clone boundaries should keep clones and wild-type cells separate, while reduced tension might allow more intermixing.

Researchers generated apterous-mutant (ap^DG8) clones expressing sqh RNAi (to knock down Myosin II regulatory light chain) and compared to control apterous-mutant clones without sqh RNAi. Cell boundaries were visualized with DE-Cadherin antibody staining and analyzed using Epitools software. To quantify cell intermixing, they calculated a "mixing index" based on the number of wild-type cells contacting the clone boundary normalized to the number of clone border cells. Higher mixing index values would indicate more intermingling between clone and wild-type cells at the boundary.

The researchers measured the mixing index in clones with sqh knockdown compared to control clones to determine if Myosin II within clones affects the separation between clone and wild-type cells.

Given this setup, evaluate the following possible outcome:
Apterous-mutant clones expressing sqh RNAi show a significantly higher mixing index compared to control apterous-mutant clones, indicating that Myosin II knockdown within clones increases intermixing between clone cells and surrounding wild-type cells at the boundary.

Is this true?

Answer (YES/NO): NO